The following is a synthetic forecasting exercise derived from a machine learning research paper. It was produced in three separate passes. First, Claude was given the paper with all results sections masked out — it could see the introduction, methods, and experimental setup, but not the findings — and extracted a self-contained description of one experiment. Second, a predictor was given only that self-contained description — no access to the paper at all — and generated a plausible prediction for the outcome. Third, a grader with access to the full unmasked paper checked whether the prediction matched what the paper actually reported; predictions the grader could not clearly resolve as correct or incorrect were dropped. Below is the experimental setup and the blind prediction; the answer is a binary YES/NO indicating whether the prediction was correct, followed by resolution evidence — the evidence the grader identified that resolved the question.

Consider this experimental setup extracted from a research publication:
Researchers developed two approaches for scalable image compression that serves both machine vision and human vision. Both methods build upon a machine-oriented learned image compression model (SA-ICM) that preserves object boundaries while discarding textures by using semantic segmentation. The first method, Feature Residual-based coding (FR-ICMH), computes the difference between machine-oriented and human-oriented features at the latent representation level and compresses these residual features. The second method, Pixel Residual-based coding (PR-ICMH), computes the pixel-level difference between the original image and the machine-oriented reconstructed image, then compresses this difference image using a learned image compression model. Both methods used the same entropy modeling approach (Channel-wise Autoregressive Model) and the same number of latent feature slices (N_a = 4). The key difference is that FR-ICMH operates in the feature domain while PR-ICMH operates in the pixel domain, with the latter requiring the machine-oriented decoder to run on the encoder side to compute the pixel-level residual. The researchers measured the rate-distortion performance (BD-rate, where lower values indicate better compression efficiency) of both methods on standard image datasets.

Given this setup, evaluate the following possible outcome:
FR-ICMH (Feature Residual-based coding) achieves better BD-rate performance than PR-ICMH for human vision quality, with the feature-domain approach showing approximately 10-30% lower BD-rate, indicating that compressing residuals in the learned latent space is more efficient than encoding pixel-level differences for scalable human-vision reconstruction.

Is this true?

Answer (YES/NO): NO